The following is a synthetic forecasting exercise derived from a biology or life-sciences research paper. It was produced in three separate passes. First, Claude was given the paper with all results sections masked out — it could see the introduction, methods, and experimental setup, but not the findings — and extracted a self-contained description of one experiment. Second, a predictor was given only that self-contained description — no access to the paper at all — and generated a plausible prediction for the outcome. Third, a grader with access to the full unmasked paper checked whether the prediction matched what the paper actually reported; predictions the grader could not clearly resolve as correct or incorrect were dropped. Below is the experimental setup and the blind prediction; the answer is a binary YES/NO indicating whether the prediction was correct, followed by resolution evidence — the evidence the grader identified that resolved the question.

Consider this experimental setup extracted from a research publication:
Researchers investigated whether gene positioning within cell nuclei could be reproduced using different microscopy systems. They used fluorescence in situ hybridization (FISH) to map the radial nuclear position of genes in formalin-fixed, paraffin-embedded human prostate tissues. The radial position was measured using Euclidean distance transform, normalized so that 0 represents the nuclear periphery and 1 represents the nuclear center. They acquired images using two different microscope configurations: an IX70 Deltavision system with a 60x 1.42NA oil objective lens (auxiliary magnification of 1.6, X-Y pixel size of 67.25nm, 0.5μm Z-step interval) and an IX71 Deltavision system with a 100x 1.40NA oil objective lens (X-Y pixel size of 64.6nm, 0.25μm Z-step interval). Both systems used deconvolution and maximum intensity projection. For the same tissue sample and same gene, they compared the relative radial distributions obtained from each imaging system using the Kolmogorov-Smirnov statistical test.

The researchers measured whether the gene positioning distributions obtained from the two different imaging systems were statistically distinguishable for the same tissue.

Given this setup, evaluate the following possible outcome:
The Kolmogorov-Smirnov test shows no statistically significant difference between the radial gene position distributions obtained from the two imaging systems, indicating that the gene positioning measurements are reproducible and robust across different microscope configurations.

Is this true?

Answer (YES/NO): YES